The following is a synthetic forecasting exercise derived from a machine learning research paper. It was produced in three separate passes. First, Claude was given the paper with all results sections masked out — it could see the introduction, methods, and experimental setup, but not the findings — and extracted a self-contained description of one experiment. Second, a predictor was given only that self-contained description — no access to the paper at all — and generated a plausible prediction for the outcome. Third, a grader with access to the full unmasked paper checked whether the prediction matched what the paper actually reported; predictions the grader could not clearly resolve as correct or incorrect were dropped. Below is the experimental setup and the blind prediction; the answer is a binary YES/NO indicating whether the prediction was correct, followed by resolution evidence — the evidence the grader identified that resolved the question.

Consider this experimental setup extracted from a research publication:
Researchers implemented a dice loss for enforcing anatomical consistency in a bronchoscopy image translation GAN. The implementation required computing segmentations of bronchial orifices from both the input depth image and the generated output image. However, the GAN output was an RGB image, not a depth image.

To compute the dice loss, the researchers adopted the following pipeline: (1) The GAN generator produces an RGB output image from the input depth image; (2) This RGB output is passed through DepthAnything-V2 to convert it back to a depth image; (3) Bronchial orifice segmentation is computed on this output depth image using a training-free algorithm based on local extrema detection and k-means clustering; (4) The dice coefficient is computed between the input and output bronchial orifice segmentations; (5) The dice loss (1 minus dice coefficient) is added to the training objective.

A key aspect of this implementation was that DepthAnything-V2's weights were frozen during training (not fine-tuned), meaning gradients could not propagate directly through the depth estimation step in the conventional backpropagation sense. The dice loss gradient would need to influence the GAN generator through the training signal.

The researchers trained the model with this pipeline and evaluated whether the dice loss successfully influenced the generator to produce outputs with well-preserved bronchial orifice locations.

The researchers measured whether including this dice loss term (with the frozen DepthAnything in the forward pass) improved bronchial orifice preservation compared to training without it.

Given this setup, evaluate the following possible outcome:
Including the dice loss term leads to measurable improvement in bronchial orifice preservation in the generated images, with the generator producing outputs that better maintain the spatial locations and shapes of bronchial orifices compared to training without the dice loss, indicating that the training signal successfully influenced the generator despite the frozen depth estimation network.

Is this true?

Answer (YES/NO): YES